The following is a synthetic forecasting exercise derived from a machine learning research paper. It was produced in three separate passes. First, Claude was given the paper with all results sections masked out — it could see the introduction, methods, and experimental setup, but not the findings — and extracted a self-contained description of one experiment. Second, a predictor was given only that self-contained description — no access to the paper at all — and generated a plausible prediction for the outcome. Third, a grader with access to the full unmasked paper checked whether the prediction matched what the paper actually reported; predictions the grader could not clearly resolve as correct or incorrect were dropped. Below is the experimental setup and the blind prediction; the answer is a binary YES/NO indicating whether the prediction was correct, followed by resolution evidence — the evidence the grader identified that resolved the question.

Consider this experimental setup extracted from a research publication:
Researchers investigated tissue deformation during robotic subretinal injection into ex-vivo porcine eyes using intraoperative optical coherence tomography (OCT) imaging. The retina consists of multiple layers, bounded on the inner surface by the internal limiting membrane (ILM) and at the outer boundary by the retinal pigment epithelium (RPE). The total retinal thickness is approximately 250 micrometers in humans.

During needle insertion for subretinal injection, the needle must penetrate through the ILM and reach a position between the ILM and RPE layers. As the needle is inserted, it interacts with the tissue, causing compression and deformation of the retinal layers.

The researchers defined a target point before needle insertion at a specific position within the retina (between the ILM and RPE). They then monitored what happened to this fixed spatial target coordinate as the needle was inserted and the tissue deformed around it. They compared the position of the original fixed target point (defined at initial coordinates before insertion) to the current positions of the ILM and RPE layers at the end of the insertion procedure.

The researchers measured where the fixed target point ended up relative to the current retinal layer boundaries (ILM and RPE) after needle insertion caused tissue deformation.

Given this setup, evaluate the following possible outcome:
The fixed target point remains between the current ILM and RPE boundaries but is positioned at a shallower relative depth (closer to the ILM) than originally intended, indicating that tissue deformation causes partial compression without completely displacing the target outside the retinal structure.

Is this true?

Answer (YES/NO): NO